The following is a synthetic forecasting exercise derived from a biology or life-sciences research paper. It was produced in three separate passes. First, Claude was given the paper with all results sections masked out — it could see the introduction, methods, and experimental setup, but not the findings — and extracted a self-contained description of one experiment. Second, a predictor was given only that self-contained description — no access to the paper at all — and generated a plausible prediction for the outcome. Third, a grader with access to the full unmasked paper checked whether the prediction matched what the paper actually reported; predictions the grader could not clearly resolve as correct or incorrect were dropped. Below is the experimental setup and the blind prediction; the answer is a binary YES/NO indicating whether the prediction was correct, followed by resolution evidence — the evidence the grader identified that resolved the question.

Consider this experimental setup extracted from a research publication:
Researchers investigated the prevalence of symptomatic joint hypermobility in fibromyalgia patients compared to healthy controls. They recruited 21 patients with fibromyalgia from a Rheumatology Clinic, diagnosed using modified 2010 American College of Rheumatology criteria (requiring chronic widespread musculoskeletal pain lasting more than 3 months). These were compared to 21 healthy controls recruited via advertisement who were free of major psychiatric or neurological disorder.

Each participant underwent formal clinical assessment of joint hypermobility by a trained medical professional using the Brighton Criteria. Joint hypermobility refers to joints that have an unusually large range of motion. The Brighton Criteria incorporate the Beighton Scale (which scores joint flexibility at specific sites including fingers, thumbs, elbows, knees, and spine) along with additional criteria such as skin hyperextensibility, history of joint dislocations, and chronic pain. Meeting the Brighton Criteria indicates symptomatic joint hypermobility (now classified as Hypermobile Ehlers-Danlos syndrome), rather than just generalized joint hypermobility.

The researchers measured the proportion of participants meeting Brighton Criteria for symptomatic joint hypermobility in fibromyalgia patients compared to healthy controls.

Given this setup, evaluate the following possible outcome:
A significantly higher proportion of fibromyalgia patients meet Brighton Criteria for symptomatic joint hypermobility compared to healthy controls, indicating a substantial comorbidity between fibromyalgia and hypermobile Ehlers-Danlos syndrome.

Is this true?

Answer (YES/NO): YES